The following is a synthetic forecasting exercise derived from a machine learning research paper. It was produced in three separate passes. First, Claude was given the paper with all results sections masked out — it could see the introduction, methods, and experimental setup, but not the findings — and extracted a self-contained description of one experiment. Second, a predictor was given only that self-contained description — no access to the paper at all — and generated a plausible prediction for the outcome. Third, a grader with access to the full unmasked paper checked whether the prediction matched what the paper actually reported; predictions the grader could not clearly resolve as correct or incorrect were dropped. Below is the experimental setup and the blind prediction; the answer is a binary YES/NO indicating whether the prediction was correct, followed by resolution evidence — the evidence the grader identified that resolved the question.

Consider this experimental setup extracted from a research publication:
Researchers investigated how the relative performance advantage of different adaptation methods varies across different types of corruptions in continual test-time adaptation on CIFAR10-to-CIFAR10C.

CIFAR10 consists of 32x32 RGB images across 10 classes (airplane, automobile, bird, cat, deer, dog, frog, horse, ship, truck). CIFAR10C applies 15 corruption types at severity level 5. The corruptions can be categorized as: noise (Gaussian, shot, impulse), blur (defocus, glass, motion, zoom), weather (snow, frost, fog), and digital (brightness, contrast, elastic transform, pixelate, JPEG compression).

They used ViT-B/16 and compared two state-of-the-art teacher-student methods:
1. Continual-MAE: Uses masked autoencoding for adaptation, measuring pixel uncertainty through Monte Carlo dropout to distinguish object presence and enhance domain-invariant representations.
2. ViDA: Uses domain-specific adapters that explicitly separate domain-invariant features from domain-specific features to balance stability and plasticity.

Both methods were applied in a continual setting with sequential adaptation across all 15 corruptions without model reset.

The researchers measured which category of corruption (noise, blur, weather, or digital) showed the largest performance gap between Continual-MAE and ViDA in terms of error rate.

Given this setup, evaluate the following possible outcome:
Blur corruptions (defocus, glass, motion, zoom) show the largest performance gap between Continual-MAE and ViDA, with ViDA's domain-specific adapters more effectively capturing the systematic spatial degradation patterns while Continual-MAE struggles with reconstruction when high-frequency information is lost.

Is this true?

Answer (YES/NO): NO